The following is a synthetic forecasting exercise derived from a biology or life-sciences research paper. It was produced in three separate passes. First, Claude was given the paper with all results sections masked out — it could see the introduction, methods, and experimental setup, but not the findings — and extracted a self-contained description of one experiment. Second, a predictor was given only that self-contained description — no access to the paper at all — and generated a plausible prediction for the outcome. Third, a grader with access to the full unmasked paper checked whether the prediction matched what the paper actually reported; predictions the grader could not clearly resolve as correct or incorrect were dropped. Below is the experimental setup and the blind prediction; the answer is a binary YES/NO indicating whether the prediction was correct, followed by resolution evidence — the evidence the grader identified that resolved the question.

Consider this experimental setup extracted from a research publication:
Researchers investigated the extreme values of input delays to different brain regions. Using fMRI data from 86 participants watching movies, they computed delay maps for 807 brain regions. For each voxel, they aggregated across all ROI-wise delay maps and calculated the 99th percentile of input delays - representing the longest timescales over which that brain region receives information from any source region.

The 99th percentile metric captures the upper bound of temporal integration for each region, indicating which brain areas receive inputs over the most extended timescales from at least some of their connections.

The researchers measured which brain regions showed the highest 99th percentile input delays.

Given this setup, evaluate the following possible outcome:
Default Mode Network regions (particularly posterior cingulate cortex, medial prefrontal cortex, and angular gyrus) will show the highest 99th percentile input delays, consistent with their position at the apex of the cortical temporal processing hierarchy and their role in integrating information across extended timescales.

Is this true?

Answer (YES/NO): NO